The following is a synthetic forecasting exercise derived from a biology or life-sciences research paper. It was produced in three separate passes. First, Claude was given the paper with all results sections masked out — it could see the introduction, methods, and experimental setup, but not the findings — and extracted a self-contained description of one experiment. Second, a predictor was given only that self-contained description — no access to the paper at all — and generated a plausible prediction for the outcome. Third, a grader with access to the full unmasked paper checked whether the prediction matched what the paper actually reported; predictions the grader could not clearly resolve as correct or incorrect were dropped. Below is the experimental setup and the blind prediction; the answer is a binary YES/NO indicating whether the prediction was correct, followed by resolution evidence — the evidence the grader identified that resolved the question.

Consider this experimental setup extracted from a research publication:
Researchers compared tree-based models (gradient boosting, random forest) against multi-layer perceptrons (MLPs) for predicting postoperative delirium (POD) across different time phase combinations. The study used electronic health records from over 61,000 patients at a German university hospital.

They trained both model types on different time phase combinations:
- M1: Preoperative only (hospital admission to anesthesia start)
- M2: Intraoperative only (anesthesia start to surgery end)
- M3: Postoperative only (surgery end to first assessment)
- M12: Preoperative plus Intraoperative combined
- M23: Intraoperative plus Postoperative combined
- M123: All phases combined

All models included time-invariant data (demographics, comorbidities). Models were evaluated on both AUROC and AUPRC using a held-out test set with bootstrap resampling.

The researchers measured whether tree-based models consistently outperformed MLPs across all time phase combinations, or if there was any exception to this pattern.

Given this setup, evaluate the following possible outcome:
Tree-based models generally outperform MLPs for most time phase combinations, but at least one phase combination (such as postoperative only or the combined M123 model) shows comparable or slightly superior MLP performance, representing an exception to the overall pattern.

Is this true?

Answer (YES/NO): NO